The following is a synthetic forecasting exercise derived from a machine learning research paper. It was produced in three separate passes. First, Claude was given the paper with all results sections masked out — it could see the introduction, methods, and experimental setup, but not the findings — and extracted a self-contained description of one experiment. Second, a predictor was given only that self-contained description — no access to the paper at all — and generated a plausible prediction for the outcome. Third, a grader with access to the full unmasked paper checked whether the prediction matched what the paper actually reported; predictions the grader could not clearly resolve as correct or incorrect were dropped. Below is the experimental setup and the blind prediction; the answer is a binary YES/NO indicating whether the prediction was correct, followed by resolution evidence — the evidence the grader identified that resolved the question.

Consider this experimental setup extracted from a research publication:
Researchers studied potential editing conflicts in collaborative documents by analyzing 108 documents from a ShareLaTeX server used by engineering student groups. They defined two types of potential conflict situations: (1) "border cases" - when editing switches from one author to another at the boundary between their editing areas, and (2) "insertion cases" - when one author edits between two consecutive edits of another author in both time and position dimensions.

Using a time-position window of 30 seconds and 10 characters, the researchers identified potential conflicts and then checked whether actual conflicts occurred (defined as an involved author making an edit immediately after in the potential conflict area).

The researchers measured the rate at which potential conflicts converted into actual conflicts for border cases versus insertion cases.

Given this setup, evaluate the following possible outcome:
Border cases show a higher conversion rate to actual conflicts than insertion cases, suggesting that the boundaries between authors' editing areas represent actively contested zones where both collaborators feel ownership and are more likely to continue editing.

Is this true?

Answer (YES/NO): NO